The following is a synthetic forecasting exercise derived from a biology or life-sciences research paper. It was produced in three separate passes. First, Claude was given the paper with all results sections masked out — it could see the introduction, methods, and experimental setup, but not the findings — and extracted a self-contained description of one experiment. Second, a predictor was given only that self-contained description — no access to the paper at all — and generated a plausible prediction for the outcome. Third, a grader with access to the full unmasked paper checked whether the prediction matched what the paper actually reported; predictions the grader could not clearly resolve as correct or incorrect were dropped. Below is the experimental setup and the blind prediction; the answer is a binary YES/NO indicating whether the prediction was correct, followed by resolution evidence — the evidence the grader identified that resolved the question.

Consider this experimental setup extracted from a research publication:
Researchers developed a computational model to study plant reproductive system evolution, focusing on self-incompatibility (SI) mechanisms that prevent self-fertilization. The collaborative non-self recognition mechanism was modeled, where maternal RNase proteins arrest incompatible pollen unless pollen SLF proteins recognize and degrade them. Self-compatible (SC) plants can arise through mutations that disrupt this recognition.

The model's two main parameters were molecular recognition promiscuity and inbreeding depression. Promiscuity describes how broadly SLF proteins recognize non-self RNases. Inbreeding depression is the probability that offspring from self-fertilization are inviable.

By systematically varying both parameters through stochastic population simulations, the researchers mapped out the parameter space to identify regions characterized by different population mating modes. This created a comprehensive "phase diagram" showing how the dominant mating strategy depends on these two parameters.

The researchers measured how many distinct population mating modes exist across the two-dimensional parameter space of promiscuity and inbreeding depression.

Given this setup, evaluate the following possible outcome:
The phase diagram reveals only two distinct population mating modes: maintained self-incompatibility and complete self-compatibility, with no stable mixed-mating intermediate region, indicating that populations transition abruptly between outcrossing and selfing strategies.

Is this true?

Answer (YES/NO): NO